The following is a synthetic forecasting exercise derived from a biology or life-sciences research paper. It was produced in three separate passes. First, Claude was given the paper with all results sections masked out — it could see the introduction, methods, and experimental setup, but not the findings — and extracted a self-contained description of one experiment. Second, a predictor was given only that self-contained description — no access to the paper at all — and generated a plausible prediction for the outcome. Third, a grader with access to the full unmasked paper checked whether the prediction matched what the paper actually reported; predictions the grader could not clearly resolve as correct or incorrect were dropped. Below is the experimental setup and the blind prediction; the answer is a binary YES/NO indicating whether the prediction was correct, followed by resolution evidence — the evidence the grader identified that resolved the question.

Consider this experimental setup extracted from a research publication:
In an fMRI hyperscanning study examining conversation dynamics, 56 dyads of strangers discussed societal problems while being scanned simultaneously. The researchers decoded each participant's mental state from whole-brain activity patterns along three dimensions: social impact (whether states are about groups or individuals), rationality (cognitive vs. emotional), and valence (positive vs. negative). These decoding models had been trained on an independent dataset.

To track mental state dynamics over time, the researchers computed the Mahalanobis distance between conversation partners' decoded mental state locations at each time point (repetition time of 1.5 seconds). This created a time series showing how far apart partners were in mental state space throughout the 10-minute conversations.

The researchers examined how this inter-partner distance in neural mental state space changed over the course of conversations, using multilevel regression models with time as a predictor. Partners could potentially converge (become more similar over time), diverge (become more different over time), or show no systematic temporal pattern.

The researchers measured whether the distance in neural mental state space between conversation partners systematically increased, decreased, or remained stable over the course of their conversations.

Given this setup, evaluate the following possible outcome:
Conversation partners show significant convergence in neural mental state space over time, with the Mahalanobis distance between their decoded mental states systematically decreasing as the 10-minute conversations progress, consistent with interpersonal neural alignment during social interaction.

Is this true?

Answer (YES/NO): NO